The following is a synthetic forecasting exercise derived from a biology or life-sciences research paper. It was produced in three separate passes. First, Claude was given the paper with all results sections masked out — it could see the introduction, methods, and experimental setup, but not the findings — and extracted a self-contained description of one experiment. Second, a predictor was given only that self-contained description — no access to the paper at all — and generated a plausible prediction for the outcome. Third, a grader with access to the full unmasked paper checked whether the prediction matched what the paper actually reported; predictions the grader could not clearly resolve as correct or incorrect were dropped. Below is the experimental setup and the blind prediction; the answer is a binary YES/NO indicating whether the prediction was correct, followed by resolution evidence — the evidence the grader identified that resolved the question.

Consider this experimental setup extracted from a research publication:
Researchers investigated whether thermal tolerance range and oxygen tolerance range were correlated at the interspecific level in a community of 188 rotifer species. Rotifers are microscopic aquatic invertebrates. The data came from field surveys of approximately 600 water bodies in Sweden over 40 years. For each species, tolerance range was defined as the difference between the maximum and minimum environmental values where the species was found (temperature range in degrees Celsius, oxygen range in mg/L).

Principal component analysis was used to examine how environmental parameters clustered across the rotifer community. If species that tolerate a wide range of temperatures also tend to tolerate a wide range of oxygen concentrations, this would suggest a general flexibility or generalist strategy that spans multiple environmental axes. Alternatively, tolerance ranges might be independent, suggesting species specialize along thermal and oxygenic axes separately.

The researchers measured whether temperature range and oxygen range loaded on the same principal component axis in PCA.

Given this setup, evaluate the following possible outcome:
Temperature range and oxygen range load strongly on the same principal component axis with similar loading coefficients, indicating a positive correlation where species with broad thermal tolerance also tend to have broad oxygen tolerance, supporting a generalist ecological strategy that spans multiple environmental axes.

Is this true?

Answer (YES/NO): YES